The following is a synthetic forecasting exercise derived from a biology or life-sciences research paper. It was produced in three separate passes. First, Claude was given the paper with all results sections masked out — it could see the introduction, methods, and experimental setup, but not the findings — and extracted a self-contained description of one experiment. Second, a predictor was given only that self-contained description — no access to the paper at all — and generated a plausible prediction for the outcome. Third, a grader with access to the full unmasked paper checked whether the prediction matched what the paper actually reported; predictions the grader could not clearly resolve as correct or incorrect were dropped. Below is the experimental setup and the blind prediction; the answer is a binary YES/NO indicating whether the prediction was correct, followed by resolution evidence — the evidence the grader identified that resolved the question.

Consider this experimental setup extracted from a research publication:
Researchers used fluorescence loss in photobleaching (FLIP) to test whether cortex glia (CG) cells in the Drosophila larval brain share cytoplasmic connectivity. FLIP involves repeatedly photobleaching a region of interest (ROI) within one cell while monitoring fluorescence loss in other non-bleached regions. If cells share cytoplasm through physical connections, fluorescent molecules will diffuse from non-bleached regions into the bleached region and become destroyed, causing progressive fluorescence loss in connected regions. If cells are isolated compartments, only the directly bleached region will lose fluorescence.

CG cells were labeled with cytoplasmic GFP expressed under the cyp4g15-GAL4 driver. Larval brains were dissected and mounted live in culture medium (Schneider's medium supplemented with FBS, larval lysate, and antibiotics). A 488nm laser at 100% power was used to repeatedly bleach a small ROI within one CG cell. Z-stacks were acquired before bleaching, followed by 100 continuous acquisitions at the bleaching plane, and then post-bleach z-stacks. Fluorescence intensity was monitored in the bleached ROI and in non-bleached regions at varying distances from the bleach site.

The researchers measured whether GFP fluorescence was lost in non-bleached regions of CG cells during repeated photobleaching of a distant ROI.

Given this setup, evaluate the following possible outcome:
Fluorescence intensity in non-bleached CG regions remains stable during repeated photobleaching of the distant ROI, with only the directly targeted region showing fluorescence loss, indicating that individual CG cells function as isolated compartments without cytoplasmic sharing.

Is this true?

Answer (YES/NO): NO